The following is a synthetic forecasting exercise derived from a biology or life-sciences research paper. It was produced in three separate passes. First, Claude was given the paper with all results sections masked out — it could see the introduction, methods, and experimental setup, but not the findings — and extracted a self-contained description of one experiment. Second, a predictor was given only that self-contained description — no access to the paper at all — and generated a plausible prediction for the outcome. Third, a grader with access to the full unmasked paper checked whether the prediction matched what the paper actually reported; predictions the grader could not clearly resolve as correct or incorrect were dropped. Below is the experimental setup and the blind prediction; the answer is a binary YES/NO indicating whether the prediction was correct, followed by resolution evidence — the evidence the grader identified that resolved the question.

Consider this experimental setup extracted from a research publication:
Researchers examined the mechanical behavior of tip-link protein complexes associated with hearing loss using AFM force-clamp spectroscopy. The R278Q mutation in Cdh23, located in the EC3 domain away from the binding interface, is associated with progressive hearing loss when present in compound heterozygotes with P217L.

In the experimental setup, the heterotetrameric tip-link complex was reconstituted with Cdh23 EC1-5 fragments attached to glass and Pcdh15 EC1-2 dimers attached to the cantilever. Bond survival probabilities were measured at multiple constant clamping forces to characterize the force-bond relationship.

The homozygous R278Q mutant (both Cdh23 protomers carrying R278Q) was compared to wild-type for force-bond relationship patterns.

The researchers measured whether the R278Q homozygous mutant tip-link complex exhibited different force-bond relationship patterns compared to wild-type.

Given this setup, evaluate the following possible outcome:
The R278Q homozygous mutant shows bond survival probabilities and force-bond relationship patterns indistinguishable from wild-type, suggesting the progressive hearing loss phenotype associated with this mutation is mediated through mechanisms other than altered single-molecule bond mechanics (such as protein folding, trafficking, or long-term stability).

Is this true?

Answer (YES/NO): YES